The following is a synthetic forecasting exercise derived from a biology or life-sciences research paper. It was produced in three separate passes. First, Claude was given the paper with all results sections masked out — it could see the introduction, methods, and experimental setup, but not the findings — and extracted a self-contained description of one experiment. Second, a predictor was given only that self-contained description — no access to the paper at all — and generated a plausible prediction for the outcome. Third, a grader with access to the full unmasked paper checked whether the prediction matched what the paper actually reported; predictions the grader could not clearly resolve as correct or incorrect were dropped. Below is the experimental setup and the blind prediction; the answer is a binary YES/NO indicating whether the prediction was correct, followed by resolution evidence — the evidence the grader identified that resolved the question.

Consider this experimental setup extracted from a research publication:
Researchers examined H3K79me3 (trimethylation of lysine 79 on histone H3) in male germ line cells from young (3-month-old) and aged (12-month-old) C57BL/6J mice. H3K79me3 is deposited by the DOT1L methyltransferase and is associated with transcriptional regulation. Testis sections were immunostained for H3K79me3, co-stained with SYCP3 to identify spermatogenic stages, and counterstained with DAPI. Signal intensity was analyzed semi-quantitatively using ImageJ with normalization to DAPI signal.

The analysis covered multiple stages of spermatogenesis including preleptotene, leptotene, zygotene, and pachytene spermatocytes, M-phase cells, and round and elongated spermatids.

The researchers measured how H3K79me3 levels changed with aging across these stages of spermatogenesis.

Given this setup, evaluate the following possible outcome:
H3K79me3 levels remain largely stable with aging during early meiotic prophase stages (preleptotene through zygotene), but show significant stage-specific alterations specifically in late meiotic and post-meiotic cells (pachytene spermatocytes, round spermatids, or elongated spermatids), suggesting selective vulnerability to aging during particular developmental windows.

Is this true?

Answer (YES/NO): NO